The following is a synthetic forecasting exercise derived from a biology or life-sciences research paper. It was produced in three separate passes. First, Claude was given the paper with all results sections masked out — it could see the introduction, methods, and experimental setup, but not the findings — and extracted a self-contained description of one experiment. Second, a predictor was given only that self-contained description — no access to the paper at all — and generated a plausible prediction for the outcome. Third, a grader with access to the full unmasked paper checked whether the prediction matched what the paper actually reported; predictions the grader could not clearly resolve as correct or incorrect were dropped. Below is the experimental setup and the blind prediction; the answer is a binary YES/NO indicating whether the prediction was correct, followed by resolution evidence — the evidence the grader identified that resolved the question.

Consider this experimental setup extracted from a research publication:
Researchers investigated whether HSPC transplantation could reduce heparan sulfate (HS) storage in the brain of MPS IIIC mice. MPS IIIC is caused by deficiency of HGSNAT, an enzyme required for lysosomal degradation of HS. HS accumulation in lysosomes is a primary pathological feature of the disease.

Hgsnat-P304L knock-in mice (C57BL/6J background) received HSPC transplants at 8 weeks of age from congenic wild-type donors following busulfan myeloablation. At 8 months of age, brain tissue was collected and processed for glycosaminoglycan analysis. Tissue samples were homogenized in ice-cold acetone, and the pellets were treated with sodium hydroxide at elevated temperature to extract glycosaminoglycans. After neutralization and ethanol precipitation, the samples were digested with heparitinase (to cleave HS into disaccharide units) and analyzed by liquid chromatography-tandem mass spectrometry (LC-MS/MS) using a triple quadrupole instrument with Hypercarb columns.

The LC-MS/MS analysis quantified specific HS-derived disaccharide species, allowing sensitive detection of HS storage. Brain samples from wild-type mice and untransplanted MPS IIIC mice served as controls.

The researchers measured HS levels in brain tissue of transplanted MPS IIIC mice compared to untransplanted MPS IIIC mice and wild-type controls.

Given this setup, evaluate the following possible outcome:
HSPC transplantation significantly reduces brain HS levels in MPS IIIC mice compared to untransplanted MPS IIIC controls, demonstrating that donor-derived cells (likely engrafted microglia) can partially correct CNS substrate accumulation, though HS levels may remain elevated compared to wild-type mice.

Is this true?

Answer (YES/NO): NO